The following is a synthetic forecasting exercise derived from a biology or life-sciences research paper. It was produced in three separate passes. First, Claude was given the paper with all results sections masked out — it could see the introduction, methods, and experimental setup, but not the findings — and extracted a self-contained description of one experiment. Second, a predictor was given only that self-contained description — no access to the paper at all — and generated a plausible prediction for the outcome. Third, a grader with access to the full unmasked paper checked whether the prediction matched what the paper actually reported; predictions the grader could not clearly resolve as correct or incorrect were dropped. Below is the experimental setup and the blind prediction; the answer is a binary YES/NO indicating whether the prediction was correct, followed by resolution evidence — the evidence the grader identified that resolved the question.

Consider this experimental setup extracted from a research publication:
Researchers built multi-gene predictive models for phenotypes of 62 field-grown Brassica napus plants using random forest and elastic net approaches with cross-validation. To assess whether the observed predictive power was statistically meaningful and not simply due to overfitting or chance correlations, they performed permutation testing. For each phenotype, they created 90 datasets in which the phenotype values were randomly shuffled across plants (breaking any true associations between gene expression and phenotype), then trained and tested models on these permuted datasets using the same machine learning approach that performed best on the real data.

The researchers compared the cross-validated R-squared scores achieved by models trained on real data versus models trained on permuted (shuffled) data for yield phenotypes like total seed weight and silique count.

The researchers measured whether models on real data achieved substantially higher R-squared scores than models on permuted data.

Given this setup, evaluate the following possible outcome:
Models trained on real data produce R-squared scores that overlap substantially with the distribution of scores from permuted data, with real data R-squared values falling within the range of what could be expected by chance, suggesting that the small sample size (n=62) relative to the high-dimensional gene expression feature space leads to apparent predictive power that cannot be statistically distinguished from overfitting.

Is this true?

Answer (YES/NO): NO